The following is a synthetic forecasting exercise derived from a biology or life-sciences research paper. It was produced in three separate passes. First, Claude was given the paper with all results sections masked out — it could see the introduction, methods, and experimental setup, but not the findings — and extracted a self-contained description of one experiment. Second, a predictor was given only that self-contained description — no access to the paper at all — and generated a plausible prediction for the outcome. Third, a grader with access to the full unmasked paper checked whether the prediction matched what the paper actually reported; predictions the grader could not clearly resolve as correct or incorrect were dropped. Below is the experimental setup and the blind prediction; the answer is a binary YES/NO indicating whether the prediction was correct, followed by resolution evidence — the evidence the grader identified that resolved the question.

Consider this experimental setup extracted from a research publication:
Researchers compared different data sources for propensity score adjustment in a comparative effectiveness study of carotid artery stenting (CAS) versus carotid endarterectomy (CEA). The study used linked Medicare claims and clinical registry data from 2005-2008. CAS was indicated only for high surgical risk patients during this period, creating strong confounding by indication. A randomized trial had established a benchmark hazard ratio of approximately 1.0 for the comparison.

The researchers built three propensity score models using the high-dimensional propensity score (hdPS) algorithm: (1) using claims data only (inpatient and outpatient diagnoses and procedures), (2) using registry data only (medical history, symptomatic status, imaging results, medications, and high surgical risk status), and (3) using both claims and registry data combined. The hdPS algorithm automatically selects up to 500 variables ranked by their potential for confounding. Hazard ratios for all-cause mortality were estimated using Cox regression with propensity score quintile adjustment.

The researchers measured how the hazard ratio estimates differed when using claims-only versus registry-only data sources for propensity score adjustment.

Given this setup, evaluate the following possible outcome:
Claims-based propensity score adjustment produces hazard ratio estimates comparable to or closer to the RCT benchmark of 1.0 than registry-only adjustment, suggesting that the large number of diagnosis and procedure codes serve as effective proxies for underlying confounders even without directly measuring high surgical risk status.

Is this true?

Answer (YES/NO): NO